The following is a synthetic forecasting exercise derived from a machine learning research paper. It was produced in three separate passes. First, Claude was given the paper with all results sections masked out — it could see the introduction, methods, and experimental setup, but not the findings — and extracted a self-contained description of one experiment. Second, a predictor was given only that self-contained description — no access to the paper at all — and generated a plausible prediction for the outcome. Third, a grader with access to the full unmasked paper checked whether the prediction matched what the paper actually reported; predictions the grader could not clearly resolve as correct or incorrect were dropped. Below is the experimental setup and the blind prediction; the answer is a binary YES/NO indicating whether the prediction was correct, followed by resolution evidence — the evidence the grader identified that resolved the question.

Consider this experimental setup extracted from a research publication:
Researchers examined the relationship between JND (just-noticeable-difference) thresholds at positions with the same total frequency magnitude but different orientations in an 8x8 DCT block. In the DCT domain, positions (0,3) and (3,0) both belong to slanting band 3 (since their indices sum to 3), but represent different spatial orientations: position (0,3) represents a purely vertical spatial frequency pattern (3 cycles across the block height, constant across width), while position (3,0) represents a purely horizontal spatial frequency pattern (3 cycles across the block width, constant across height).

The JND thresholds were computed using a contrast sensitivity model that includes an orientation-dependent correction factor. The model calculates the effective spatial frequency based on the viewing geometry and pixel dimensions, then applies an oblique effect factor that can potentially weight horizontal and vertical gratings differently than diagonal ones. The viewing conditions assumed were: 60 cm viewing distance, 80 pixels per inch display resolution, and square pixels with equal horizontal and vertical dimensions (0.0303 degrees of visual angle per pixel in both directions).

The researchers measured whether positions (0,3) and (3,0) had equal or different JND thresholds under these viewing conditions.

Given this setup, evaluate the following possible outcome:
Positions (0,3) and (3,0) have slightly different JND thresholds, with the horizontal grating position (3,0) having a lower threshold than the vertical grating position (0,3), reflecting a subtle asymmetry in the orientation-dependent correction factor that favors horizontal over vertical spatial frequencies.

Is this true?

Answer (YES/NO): NO